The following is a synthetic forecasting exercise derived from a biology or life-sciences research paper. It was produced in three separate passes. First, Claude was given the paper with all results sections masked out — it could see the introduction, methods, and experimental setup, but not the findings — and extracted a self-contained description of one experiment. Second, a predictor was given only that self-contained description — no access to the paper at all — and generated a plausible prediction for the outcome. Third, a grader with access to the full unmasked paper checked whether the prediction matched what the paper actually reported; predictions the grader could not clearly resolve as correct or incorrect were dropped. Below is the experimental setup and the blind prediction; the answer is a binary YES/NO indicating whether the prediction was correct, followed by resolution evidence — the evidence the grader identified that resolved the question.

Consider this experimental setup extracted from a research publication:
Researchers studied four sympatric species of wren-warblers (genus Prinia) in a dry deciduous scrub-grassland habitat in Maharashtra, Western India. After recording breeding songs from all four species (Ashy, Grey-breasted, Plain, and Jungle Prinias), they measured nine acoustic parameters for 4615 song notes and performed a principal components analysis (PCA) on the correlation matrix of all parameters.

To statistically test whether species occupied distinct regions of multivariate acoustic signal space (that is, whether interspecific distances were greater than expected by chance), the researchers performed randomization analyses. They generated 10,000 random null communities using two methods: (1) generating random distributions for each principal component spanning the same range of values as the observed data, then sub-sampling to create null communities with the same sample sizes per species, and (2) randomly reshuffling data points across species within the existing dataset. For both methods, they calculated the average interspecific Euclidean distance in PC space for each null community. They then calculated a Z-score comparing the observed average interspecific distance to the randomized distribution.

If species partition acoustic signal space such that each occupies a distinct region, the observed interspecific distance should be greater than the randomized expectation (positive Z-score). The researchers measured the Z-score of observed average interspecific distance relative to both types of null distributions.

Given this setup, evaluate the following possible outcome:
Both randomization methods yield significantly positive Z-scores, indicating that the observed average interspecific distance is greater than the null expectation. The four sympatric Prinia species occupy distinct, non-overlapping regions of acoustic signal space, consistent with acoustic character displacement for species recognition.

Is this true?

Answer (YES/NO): YES